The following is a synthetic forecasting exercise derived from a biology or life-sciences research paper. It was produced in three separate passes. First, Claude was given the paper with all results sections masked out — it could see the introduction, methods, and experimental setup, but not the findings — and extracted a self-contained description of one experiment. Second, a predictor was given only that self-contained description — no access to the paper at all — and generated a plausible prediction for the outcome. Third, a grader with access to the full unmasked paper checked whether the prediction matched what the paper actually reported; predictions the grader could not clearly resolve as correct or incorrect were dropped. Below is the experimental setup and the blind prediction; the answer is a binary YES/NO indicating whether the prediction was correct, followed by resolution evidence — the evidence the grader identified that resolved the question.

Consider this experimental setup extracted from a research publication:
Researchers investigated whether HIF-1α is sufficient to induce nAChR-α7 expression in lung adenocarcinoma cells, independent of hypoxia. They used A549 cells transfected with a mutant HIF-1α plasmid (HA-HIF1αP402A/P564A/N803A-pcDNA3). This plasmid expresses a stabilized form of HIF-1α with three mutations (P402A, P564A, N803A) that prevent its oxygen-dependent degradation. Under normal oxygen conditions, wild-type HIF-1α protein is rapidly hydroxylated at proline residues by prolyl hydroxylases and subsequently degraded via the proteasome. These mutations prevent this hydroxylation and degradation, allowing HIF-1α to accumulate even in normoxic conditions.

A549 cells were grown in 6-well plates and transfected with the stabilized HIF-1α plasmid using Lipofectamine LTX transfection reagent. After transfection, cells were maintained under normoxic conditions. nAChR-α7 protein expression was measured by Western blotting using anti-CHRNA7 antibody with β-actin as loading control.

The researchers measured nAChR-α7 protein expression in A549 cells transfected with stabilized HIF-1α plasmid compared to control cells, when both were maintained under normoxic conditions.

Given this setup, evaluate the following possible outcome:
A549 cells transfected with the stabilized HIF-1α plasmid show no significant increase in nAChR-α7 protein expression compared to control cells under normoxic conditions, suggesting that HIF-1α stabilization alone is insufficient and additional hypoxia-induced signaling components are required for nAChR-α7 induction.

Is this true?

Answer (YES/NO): NO